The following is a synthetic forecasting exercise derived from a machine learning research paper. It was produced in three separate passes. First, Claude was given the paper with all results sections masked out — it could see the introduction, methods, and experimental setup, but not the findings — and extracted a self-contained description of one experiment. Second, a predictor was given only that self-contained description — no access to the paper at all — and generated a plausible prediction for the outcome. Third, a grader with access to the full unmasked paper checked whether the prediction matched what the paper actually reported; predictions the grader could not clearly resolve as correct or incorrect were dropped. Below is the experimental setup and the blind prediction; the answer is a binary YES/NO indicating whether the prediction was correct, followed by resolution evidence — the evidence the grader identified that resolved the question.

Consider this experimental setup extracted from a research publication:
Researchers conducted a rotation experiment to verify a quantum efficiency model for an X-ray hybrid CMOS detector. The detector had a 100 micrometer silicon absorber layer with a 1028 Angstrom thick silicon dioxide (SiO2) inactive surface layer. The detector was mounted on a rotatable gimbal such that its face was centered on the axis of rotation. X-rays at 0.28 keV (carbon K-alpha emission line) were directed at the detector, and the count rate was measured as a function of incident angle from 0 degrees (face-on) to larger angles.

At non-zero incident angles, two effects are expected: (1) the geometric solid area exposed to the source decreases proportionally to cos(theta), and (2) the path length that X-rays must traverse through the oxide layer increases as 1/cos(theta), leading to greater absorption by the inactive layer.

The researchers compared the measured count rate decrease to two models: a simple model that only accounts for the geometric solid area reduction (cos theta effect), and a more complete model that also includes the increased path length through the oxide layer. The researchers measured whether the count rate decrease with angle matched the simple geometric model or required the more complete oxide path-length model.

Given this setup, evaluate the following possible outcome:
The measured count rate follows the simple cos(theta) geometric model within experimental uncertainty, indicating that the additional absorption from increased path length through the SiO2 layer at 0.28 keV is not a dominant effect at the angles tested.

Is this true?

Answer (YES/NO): NO